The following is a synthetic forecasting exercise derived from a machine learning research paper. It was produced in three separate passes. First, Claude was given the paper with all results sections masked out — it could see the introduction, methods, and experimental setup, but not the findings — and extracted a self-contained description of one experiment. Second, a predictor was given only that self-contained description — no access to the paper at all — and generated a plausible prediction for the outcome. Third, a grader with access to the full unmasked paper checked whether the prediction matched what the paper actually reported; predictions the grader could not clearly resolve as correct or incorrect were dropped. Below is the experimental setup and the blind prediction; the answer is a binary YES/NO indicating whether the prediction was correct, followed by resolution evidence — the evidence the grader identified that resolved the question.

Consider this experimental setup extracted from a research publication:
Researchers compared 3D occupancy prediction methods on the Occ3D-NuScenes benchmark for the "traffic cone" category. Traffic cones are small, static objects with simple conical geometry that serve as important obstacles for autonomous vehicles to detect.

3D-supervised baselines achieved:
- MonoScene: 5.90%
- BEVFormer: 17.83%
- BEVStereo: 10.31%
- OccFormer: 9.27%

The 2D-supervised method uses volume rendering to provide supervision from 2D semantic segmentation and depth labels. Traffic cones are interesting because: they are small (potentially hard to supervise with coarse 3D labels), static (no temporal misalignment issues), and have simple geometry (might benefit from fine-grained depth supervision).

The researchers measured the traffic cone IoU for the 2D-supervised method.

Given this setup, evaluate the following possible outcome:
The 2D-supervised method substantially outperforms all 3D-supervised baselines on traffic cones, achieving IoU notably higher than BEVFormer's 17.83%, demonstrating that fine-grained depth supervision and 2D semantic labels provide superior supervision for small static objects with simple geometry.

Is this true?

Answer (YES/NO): NO